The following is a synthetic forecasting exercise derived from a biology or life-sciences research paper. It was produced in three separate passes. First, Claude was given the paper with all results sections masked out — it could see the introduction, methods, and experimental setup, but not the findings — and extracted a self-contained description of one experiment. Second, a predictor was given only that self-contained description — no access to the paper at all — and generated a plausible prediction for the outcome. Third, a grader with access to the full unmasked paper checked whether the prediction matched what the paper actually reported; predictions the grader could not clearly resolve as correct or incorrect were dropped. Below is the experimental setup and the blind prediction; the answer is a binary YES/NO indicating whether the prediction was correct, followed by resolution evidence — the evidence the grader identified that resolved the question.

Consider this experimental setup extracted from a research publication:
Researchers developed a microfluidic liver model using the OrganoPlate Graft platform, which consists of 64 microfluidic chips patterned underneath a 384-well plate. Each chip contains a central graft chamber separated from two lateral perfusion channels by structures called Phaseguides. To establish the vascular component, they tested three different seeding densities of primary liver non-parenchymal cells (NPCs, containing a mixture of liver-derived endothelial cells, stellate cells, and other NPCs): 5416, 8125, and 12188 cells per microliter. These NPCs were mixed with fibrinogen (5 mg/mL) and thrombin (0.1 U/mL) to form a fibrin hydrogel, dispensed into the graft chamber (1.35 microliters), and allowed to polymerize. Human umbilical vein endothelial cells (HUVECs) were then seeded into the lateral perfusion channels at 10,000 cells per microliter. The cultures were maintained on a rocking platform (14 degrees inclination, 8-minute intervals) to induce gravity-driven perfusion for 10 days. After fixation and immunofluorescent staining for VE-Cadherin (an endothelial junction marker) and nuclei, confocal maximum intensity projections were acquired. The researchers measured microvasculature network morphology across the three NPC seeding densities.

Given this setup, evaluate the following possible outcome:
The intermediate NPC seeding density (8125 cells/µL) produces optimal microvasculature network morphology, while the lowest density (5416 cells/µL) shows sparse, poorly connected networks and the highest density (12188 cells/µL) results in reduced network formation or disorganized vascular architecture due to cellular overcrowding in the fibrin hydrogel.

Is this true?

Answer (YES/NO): NO